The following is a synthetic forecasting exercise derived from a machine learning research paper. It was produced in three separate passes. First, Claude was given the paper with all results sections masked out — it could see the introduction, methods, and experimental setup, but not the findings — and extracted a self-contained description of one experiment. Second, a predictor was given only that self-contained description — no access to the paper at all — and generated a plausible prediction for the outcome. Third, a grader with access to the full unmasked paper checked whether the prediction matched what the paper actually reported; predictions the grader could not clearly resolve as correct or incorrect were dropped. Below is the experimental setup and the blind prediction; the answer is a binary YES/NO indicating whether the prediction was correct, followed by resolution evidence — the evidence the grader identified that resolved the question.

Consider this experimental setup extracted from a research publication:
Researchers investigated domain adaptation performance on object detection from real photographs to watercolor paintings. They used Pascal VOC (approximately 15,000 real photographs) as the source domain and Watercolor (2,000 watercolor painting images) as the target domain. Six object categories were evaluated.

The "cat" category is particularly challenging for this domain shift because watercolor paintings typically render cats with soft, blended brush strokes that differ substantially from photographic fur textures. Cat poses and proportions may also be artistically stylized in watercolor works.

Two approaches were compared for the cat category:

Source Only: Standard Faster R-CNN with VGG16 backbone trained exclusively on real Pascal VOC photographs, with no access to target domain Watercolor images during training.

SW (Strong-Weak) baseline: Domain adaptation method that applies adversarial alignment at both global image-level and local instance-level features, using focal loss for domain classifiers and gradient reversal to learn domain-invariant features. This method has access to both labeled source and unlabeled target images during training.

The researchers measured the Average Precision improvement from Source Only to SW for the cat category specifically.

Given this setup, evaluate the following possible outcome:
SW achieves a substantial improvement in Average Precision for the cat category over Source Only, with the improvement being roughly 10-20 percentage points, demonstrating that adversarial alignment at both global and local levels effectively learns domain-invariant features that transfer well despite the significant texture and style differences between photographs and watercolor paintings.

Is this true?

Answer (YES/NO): NO